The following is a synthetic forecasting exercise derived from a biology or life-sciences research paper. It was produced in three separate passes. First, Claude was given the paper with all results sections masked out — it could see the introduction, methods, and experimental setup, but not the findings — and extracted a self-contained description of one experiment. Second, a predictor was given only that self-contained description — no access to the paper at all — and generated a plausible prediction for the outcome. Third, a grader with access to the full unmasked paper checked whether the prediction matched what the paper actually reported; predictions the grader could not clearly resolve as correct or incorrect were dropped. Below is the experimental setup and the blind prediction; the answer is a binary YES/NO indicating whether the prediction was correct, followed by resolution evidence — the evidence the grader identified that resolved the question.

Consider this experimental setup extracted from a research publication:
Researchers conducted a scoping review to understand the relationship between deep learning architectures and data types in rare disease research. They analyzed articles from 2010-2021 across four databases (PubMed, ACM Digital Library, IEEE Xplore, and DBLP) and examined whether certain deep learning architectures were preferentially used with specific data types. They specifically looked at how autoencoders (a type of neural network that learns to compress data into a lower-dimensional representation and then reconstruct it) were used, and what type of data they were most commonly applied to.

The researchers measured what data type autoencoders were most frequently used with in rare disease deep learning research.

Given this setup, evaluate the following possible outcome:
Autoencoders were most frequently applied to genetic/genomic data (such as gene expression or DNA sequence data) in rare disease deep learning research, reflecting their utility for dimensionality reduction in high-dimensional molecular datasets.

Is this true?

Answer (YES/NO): NO